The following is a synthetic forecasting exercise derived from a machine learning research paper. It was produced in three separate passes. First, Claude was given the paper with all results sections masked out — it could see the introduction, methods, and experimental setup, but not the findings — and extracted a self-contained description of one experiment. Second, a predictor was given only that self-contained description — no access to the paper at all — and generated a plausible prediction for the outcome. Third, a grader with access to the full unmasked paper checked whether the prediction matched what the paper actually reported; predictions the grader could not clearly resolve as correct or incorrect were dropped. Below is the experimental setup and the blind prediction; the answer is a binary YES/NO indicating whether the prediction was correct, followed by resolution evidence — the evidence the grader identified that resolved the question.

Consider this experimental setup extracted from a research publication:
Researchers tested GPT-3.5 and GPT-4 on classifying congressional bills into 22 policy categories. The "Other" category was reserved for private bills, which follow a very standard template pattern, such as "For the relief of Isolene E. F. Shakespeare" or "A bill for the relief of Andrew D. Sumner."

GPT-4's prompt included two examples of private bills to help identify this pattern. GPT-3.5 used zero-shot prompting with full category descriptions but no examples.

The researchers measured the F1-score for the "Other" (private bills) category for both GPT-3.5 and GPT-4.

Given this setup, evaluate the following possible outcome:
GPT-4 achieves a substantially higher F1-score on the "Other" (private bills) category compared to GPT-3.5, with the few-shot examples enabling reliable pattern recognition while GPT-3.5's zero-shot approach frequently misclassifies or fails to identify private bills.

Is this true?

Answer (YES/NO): NO